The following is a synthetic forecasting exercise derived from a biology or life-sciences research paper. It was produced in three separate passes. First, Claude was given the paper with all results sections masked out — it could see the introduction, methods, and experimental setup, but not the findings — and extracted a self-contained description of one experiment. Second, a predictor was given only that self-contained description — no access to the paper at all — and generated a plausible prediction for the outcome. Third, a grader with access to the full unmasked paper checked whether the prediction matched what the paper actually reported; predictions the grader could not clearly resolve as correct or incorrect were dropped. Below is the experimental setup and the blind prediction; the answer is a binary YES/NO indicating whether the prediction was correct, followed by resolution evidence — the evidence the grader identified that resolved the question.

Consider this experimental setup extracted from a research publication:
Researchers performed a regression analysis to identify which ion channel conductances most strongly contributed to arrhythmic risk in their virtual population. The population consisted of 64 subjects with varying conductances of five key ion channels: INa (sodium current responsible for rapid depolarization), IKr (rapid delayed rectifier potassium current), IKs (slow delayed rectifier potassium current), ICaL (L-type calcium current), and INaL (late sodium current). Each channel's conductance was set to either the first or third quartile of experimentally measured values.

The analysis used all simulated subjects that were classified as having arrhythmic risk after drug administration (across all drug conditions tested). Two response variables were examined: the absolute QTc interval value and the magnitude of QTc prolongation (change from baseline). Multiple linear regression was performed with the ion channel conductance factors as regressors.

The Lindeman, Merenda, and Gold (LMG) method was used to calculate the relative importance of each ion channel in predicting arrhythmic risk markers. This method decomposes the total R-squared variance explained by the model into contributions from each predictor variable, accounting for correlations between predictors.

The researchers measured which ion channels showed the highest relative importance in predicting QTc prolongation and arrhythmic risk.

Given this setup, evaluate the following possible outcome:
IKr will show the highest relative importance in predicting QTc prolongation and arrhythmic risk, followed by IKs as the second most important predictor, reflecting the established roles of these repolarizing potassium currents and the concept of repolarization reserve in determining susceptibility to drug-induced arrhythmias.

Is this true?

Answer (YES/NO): NO